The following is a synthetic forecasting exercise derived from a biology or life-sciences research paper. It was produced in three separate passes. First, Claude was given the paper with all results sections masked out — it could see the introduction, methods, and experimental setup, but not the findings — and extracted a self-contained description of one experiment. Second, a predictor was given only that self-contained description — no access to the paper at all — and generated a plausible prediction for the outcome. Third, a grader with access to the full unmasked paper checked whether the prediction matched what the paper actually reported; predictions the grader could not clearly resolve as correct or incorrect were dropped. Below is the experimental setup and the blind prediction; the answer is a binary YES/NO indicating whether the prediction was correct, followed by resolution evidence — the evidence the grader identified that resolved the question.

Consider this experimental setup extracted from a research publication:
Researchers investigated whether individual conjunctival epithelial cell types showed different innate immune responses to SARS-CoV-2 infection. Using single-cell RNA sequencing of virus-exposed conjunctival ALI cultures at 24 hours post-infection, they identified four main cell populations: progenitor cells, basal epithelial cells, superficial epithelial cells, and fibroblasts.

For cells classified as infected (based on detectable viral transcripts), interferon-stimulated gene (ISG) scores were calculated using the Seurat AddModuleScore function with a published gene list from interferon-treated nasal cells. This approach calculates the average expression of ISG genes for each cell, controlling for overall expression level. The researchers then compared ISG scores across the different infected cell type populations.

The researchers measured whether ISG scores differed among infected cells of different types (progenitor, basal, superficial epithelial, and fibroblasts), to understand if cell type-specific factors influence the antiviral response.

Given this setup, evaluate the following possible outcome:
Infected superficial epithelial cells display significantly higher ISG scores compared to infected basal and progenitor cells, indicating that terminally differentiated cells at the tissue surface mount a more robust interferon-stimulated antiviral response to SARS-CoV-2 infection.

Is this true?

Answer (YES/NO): NO